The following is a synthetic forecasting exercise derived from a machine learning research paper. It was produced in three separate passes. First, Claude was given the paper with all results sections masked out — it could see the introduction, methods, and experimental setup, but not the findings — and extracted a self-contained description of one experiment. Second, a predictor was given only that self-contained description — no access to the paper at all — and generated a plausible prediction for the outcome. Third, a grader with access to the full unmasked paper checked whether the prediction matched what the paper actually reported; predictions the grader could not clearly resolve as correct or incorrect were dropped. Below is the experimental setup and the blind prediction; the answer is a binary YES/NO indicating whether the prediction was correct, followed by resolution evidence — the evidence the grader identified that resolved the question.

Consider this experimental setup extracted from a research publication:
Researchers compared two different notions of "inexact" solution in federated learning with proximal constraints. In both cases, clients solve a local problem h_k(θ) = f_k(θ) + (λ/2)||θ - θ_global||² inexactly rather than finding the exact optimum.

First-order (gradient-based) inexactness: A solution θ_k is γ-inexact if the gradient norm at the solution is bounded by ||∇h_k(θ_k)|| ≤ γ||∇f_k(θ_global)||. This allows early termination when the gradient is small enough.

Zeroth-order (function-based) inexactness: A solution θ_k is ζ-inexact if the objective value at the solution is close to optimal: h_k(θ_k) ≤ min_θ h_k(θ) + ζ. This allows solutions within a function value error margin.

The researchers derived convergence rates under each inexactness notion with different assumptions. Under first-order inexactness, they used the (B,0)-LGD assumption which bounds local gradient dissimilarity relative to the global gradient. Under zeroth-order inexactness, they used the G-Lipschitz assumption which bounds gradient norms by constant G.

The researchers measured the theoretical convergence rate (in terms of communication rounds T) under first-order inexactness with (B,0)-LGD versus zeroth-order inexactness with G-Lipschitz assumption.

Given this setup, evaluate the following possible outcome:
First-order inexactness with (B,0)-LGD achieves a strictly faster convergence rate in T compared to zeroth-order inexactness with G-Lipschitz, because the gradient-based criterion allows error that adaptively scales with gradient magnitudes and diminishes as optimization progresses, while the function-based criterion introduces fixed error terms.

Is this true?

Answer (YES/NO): YES